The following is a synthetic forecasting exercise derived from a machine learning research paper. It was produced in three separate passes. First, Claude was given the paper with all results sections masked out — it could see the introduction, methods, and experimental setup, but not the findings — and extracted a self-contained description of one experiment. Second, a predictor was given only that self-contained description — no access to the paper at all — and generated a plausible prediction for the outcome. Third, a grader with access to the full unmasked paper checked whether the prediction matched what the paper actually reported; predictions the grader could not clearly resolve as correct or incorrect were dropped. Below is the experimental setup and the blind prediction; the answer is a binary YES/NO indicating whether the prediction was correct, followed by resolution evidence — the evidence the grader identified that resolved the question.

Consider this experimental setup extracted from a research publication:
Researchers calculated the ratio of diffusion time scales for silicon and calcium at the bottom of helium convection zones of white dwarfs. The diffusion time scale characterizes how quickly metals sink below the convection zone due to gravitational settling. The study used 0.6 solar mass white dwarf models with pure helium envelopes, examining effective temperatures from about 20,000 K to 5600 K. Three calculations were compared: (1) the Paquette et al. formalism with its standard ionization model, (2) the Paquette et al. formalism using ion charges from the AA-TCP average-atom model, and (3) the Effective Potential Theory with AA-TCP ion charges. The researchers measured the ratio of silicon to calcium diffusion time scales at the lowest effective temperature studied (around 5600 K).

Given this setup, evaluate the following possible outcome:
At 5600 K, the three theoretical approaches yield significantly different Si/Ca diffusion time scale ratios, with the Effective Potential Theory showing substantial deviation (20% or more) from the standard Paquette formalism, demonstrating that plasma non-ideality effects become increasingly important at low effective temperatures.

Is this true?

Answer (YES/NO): NO